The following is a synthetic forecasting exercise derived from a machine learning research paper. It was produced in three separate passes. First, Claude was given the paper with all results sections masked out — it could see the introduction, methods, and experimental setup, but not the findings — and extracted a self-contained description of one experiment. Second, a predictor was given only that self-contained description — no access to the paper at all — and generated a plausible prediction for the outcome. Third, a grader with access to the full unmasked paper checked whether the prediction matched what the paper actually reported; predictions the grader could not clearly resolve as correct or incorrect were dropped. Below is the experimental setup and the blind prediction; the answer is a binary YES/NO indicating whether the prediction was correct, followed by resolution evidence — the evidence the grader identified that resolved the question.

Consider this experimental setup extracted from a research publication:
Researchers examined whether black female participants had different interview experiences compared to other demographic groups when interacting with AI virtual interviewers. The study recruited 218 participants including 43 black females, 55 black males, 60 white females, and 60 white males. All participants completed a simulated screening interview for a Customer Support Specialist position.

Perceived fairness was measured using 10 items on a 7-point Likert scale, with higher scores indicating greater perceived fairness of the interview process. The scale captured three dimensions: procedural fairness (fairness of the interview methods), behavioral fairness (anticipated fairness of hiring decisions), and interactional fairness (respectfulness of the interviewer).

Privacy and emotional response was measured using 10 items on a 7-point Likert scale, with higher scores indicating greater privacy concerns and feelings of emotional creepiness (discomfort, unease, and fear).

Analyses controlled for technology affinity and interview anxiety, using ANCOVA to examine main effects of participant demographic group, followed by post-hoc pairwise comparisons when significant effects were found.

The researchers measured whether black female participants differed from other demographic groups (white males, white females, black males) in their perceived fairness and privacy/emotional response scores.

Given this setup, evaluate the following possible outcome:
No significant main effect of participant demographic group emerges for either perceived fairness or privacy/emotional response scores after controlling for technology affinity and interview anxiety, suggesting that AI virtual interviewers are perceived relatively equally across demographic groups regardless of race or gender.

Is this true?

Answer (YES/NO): NO